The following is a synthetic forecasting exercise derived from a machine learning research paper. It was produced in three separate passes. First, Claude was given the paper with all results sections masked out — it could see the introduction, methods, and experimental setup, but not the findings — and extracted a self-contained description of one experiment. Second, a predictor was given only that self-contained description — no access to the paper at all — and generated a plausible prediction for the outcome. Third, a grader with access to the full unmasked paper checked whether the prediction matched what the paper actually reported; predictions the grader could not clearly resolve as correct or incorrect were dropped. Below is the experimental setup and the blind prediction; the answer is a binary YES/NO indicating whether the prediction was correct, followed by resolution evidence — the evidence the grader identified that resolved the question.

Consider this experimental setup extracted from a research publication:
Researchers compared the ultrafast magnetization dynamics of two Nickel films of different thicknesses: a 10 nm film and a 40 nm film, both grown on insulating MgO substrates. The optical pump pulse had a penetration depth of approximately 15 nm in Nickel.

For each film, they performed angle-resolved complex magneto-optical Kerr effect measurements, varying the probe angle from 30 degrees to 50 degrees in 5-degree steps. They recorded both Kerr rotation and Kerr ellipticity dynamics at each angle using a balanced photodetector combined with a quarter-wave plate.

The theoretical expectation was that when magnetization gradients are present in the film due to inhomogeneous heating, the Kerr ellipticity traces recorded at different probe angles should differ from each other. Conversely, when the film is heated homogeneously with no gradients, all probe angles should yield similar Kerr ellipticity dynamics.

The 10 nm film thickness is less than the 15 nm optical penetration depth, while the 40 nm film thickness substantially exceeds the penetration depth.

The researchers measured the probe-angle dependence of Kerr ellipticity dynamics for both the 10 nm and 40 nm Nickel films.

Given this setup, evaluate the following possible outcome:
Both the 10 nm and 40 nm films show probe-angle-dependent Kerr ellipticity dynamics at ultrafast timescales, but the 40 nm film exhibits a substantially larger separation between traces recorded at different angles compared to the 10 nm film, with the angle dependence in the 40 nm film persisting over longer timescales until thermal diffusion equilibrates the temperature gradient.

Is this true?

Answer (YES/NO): NO